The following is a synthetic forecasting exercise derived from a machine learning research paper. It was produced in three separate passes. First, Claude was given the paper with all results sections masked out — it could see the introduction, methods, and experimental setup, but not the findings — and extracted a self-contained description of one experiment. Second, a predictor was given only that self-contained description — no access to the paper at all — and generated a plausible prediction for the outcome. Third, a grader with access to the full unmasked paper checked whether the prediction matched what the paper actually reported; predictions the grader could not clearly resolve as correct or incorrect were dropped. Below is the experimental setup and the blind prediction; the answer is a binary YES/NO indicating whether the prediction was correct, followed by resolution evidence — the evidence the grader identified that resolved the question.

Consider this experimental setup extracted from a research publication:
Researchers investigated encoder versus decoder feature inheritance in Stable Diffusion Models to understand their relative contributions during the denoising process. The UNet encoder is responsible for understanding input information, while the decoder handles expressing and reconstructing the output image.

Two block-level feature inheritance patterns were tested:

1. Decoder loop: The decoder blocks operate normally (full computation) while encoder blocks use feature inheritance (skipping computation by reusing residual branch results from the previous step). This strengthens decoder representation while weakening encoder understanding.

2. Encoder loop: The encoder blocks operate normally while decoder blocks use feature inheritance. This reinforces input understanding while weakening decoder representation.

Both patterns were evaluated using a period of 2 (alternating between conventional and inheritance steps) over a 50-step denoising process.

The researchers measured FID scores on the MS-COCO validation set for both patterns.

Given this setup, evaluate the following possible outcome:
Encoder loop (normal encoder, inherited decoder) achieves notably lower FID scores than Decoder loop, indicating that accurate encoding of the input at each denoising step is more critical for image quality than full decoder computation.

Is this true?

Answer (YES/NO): NO